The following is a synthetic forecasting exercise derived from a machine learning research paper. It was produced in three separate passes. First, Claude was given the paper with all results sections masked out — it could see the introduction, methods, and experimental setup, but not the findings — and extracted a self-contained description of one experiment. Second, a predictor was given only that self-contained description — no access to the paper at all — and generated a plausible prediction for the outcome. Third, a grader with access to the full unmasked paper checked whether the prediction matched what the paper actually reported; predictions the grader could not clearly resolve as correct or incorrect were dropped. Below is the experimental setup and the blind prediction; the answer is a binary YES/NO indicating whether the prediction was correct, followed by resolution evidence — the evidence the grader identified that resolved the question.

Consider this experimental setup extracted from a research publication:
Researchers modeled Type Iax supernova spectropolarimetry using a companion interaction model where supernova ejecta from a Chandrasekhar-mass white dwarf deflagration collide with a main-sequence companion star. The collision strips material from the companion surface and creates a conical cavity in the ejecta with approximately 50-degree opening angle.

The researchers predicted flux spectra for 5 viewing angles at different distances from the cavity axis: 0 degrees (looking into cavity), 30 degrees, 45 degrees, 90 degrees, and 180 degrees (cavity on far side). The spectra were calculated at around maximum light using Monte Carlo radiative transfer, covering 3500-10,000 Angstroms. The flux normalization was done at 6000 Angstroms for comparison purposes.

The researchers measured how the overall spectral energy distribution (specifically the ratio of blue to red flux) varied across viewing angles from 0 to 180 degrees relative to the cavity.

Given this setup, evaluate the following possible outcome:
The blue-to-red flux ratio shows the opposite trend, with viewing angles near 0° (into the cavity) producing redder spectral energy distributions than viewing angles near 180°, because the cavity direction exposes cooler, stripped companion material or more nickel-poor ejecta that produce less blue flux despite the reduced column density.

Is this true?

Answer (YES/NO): NO